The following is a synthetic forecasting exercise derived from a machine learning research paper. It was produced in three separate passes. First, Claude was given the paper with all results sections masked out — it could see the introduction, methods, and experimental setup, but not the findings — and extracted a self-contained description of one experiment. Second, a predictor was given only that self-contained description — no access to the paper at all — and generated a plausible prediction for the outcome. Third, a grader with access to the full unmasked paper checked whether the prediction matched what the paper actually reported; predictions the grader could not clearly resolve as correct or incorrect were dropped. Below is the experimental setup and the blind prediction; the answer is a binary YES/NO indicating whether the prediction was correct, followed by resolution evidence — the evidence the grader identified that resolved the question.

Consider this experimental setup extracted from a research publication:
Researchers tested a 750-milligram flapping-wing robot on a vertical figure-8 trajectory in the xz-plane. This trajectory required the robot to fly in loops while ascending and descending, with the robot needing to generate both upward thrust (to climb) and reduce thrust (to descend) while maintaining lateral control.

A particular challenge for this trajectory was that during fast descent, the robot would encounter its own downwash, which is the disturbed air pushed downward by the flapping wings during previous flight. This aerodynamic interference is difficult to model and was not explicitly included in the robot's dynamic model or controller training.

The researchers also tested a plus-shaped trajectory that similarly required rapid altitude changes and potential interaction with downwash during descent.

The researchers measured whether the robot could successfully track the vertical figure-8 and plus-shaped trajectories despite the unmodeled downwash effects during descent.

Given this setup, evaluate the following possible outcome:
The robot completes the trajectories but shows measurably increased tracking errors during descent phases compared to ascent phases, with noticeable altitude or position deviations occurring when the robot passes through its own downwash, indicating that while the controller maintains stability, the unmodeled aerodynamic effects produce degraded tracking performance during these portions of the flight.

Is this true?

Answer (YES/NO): NO